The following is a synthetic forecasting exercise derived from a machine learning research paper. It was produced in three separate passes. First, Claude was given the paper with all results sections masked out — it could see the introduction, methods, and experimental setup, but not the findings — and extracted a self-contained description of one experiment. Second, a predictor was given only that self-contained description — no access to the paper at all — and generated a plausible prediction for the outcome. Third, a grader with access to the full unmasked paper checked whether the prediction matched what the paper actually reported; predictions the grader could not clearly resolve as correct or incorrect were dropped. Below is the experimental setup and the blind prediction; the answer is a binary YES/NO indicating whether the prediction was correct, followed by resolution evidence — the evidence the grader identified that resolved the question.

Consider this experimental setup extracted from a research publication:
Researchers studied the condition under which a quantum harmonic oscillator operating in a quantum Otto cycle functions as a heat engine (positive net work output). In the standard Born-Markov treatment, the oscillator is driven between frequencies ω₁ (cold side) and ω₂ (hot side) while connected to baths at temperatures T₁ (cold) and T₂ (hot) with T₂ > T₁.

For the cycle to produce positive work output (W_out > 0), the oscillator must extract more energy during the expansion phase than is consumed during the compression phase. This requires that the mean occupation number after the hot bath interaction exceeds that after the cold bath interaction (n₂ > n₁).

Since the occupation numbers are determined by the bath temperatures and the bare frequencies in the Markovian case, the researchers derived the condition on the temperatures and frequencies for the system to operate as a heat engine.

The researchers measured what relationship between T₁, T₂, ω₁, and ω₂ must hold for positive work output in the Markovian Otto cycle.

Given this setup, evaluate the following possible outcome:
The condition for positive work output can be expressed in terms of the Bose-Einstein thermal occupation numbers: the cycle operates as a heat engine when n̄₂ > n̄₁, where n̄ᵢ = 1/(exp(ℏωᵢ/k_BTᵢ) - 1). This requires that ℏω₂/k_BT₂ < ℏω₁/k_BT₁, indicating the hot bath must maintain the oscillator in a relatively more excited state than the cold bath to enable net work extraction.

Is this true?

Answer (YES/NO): YES